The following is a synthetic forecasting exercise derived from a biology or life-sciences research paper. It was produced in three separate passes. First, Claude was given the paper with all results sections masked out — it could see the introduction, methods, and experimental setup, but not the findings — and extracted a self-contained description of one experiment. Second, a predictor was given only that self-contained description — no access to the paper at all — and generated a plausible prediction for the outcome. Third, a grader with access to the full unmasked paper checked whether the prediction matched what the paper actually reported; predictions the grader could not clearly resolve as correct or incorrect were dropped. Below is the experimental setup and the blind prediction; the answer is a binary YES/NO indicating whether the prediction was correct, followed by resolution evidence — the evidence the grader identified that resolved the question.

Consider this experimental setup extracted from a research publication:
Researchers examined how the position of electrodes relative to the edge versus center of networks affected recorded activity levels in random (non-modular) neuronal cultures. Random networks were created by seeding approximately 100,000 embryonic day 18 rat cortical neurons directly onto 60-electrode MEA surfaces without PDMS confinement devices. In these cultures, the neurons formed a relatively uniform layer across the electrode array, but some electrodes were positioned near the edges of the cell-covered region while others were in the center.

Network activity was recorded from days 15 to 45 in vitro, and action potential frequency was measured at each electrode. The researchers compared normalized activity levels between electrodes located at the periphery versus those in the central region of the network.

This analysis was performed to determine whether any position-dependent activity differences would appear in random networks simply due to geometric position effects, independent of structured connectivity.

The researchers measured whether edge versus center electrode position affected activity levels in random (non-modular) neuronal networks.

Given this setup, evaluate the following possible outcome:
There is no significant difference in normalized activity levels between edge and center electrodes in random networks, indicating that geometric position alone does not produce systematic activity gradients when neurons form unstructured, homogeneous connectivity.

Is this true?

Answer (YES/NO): YES